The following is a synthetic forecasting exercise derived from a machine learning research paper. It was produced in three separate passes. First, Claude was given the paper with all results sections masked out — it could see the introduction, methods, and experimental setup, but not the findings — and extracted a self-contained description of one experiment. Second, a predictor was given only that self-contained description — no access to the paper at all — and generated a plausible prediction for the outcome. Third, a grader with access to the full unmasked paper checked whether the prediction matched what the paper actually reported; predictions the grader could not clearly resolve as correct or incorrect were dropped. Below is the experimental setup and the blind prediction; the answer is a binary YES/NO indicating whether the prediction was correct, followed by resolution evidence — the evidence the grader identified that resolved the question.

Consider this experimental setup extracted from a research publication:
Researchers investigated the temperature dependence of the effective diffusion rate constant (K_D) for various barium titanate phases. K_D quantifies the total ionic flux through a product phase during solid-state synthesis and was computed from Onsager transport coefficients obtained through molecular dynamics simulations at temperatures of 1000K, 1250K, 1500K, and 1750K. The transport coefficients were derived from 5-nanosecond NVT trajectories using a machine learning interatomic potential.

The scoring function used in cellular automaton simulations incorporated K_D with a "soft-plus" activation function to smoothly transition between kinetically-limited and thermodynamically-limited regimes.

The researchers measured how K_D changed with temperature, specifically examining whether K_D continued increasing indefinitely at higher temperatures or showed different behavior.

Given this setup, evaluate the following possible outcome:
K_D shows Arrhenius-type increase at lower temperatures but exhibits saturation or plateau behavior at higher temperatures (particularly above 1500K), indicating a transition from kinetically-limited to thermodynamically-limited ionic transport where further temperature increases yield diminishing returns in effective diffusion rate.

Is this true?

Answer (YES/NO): YES